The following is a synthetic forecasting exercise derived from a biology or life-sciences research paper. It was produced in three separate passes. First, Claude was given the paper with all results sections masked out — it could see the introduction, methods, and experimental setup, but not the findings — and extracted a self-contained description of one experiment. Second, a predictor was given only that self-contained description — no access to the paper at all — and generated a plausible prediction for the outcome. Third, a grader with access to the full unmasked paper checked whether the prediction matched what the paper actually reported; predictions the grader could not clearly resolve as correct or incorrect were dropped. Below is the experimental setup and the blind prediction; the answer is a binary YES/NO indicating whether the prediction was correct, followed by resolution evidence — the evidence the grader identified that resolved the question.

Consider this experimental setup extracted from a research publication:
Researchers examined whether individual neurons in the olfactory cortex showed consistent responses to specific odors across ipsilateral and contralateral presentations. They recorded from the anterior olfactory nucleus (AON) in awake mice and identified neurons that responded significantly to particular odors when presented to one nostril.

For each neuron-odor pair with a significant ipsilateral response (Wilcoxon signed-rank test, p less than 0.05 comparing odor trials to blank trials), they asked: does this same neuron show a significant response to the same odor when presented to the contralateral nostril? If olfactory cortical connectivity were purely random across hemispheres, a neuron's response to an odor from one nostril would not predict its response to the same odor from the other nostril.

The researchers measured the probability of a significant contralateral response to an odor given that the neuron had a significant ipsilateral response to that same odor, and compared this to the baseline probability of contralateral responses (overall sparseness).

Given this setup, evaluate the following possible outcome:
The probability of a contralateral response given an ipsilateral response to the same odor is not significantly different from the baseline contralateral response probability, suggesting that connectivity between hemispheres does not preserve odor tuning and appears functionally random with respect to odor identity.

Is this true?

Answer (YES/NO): NO